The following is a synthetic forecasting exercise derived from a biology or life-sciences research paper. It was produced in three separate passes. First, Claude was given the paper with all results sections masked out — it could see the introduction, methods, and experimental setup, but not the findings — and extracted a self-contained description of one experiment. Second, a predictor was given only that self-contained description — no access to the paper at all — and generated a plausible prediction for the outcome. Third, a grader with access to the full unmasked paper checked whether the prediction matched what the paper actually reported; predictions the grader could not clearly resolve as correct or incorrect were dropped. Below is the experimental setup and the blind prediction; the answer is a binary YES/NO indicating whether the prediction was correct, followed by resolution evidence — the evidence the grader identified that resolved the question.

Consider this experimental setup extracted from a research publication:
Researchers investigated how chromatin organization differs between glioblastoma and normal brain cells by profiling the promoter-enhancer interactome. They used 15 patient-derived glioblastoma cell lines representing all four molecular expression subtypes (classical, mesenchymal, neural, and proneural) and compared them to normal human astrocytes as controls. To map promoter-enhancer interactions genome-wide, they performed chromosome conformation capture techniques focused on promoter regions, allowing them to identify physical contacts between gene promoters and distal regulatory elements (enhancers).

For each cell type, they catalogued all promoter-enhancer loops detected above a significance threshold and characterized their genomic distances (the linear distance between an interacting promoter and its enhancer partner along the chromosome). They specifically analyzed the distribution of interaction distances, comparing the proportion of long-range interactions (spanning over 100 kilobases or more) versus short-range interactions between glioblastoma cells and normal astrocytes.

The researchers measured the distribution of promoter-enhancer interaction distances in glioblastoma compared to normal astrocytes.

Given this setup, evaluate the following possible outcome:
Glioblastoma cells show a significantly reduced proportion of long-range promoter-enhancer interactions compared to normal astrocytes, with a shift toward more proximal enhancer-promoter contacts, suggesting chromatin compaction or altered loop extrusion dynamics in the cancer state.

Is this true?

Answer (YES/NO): NO